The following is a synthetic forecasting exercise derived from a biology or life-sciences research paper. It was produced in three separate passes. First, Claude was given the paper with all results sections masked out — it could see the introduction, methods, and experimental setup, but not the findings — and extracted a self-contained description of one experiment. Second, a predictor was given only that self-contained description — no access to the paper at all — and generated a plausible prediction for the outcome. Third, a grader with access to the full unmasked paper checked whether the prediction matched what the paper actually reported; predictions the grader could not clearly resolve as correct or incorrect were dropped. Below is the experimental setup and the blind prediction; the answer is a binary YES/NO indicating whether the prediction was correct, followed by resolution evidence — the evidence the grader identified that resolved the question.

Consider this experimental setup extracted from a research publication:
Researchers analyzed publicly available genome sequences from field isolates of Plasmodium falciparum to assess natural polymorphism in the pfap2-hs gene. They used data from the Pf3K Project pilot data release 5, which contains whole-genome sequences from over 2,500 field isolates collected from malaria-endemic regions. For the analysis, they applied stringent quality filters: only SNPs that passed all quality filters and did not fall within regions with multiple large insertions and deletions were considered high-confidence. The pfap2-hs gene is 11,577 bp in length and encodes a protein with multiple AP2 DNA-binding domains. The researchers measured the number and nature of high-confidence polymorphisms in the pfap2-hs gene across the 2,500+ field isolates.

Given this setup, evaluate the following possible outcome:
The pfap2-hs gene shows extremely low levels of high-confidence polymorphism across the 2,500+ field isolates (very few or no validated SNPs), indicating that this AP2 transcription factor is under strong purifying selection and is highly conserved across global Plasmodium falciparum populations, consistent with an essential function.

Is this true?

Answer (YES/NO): YES